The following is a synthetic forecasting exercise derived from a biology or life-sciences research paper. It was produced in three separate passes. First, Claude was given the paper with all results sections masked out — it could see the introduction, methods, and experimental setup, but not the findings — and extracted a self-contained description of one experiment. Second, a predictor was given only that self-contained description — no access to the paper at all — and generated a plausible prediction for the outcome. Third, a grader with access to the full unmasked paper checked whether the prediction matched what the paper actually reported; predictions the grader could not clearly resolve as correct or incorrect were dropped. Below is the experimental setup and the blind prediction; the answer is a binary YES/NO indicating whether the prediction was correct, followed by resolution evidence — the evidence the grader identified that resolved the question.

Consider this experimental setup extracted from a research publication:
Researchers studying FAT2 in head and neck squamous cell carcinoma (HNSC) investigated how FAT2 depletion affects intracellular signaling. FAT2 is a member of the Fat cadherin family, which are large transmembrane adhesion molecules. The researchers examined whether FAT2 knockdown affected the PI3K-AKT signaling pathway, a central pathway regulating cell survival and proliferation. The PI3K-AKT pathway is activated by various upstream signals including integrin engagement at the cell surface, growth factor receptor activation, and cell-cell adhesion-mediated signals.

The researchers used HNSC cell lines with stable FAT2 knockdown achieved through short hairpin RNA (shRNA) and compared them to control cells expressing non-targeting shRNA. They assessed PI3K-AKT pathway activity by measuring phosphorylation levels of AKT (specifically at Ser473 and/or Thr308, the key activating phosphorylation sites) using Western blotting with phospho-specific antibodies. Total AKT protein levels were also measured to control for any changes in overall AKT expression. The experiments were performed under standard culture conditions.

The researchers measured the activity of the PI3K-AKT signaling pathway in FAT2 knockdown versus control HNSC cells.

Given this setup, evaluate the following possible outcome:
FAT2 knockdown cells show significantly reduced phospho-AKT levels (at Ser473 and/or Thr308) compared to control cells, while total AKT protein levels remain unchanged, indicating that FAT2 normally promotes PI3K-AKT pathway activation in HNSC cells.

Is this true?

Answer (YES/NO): YES